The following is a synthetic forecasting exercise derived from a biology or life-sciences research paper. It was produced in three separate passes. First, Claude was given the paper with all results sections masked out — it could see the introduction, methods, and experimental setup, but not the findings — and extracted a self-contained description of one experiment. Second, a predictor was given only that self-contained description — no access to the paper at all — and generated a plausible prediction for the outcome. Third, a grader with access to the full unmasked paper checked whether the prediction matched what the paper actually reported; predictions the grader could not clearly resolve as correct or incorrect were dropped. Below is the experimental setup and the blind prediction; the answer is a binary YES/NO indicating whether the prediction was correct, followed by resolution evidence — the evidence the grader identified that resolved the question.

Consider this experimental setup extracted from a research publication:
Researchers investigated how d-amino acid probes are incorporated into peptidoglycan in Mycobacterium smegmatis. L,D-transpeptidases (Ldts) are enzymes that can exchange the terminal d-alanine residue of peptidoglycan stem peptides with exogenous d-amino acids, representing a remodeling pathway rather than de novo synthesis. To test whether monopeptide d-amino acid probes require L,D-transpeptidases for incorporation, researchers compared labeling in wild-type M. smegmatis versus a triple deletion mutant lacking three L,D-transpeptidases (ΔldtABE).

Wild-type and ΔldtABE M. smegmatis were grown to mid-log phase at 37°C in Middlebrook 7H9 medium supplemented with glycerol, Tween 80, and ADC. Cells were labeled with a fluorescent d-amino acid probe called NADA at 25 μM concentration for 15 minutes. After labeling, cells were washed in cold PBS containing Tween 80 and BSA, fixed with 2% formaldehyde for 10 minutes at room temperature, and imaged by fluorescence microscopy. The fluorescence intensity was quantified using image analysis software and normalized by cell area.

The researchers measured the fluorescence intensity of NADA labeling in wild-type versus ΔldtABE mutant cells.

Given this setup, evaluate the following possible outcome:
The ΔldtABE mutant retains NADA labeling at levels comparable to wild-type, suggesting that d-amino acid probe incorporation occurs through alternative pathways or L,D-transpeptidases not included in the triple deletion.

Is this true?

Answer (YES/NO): NO